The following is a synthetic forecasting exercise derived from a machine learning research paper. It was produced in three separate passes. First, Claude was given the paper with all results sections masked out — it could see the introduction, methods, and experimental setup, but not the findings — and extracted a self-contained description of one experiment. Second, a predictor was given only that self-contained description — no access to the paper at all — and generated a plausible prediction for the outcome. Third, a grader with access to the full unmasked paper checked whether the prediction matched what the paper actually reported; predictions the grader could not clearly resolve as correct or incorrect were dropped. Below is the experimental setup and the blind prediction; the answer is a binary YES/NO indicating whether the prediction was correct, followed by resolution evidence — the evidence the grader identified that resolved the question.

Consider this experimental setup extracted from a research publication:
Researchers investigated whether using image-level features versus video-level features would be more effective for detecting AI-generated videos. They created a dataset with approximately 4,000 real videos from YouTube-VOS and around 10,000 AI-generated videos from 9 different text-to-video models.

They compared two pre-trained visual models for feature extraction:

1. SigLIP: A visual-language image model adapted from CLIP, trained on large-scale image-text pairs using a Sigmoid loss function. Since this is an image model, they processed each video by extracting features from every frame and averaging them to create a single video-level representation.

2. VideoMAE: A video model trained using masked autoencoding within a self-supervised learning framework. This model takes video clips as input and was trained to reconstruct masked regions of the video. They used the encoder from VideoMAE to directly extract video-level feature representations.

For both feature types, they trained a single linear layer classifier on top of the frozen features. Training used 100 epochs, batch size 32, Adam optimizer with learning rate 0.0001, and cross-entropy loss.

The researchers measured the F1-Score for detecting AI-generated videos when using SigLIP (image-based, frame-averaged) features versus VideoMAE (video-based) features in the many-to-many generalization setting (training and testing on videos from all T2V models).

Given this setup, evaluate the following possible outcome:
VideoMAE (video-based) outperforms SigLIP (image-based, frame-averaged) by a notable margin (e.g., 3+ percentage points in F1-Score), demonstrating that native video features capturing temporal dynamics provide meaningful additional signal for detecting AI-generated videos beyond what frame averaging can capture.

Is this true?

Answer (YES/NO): NO